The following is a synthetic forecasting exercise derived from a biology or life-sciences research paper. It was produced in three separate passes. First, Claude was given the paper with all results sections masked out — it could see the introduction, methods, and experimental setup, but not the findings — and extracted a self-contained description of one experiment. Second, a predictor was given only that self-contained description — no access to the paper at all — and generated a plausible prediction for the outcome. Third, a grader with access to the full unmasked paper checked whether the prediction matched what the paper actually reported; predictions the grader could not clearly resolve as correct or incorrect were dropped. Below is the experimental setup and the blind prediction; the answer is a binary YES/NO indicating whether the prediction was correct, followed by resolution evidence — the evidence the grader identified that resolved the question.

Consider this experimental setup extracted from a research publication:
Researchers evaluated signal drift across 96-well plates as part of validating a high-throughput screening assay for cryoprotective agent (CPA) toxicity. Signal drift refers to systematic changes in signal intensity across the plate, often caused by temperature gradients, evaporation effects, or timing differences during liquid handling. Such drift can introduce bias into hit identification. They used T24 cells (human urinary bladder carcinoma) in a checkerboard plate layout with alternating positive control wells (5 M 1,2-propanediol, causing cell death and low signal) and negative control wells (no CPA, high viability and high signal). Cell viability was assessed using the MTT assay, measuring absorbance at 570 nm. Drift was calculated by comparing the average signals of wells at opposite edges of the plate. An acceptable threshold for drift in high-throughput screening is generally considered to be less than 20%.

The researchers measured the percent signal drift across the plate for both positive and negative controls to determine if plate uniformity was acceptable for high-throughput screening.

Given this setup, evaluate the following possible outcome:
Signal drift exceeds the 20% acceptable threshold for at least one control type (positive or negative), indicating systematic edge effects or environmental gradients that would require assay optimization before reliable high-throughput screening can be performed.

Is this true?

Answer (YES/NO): NO